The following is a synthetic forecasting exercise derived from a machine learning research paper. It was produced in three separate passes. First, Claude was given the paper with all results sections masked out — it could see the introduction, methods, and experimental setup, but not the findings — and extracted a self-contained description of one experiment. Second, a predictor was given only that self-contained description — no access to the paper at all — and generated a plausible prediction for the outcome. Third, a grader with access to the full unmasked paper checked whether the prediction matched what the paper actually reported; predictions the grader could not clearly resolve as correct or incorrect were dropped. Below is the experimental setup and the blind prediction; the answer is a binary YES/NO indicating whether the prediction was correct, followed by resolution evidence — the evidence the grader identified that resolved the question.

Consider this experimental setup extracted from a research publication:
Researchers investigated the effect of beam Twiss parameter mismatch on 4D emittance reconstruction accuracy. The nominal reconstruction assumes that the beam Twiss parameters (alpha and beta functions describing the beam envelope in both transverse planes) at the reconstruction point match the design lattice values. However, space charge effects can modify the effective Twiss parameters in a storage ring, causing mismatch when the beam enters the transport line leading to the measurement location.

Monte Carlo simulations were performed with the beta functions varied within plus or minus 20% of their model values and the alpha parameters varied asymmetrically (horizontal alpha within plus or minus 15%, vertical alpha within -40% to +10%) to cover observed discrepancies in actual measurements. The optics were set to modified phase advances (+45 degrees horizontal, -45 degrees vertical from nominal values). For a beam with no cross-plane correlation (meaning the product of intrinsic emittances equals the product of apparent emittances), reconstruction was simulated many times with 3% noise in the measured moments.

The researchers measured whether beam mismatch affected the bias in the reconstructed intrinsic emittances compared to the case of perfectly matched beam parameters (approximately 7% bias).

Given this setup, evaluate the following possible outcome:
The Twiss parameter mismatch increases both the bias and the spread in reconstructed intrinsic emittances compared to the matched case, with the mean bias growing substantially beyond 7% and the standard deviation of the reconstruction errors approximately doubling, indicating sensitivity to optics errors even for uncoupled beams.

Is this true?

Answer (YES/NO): NO